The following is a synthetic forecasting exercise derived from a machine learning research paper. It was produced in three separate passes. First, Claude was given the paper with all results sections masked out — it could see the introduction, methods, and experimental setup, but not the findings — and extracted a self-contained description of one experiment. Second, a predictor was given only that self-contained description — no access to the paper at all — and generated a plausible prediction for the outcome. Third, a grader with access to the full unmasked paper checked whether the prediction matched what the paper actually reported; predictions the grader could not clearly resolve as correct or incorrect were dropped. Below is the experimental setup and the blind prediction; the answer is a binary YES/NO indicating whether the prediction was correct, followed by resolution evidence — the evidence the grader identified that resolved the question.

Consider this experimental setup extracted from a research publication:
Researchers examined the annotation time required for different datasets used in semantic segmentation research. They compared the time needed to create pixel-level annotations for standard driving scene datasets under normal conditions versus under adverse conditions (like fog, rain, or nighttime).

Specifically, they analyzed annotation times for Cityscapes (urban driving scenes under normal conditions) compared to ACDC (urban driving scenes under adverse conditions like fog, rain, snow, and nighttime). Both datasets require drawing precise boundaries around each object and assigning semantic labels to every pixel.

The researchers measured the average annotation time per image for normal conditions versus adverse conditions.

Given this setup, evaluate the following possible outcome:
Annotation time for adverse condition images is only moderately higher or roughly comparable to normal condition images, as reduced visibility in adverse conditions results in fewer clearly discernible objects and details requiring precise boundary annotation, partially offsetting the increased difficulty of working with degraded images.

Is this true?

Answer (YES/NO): NO